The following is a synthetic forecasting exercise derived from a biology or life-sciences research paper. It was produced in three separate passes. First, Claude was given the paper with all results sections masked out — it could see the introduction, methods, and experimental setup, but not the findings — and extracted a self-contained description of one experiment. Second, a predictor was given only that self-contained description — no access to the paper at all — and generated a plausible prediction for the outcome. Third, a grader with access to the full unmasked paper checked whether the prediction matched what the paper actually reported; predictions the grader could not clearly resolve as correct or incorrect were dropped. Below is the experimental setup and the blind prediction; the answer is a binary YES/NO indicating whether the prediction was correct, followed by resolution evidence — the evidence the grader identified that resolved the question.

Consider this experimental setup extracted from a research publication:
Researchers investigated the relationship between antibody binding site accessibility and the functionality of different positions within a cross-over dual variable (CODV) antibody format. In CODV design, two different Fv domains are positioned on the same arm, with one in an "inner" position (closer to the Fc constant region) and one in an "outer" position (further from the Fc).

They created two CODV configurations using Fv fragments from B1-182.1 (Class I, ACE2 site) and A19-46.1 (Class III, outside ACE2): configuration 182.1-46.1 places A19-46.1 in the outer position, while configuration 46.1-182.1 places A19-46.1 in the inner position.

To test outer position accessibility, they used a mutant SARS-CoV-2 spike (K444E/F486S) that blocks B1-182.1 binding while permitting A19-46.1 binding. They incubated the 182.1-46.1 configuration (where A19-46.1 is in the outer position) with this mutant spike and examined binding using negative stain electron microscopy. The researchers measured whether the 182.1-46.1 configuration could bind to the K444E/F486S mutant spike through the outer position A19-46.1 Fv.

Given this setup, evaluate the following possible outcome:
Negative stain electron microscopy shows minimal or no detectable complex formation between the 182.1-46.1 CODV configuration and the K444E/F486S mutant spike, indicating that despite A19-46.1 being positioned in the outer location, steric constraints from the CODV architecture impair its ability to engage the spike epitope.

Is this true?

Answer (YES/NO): YES